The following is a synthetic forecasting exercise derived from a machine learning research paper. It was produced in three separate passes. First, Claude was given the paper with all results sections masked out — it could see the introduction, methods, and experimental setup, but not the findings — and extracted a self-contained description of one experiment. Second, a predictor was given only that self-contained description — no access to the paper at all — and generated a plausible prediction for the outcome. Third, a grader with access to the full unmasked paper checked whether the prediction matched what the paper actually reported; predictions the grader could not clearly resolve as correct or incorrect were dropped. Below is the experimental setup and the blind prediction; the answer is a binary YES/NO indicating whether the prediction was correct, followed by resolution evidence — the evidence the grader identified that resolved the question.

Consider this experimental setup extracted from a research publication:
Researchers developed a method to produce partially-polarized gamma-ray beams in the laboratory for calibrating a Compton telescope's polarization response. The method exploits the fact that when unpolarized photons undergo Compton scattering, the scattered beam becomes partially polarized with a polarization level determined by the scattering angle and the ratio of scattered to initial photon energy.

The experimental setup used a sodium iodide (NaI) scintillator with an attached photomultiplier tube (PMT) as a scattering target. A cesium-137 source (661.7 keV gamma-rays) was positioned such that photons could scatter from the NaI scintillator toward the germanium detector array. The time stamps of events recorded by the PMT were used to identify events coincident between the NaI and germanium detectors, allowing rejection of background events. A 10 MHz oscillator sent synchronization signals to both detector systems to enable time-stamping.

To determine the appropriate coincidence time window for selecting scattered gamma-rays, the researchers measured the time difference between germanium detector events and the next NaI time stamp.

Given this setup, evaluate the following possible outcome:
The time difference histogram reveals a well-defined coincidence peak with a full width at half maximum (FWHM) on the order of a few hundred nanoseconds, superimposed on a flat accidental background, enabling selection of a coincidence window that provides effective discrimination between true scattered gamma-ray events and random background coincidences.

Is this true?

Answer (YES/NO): NO